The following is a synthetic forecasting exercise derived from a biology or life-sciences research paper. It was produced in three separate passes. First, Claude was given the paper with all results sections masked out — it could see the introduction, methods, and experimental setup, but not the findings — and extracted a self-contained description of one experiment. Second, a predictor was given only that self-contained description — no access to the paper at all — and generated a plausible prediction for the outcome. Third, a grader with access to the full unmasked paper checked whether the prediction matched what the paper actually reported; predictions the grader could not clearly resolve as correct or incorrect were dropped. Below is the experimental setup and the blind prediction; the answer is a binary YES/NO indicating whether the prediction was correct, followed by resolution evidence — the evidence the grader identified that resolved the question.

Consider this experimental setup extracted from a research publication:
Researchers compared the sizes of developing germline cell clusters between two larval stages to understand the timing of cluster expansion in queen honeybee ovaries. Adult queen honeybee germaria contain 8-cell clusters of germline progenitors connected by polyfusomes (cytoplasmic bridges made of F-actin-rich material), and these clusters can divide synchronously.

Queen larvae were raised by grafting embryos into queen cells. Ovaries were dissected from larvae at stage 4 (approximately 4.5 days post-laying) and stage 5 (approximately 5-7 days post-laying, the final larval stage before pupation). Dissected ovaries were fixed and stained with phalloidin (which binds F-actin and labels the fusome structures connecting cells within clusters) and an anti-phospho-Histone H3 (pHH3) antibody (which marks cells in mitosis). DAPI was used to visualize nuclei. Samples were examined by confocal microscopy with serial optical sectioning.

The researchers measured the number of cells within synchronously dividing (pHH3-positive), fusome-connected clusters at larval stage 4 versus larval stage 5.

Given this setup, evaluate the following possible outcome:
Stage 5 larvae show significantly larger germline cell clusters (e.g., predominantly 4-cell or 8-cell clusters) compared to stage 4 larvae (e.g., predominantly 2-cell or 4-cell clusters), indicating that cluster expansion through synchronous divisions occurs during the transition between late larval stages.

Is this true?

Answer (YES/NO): YES